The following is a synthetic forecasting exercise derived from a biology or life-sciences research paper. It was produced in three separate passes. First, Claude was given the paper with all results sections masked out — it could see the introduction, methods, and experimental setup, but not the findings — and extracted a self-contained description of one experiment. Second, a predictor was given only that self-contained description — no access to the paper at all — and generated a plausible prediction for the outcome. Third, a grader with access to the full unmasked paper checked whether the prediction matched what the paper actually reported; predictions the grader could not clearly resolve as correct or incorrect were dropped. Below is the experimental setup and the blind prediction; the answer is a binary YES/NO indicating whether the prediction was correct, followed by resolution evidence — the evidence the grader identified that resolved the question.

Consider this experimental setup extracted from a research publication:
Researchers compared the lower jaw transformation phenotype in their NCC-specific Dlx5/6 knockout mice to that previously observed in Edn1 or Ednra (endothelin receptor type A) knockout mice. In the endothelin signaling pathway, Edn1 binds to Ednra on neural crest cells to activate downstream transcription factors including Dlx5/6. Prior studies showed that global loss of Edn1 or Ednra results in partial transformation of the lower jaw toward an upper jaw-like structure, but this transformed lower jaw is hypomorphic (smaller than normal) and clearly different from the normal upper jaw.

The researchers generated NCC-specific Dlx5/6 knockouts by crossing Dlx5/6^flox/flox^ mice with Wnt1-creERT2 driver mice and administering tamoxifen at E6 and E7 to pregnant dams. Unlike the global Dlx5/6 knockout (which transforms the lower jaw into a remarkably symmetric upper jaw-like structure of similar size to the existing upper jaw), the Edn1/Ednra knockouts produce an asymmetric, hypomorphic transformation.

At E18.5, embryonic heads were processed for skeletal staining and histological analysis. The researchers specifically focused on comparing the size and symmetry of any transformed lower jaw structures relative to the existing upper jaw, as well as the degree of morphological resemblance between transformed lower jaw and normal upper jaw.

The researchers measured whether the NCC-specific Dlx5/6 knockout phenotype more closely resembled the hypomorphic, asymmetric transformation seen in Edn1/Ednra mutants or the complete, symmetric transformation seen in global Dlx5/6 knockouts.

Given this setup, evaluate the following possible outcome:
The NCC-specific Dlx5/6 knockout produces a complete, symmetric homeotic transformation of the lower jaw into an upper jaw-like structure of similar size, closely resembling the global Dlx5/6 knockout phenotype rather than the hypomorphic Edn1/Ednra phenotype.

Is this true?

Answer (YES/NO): NO